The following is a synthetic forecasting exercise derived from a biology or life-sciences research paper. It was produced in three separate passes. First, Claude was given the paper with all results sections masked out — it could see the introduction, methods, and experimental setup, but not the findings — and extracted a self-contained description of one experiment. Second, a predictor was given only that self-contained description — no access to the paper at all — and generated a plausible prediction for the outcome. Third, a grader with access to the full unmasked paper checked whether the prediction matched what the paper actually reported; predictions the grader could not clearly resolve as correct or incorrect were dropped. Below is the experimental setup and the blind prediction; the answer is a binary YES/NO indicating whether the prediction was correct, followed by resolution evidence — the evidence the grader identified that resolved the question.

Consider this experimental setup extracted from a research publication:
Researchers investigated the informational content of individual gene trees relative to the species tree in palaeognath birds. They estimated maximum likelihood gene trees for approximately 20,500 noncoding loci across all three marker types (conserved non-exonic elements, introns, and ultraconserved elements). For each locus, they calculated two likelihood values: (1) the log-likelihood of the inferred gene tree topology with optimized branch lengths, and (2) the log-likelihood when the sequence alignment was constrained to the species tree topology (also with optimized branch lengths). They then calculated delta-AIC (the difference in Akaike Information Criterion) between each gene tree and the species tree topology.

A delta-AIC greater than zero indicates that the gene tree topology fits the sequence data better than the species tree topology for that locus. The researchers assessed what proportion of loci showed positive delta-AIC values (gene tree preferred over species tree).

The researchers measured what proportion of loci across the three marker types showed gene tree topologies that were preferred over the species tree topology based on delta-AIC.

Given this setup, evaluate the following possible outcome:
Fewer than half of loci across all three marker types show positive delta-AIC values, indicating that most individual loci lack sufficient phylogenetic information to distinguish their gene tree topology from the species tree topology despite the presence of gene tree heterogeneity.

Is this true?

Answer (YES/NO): NO